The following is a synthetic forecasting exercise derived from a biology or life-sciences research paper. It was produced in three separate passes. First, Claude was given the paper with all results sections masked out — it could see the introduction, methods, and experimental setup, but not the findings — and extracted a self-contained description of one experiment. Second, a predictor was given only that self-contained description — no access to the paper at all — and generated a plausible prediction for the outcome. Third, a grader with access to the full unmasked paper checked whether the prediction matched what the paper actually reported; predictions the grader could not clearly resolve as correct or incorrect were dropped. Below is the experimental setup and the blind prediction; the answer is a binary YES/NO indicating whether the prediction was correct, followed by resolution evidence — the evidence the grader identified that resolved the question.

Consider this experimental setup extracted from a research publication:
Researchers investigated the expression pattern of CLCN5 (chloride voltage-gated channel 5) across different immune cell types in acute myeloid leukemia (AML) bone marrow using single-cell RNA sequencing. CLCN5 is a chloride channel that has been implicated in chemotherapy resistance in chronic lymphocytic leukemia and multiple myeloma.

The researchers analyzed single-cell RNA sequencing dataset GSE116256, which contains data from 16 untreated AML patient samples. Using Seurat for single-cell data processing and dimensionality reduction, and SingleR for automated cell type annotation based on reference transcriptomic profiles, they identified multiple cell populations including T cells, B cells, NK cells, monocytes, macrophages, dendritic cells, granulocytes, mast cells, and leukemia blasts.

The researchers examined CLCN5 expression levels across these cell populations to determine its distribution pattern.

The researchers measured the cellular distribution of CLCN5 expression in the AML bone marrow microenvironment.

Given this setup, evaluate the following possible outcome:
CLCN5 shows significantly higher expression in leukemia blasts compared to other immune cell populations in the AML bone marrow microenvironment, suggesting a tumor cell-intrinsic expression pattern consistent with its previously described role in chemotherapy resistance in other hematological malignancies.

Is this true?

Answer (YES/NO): NO